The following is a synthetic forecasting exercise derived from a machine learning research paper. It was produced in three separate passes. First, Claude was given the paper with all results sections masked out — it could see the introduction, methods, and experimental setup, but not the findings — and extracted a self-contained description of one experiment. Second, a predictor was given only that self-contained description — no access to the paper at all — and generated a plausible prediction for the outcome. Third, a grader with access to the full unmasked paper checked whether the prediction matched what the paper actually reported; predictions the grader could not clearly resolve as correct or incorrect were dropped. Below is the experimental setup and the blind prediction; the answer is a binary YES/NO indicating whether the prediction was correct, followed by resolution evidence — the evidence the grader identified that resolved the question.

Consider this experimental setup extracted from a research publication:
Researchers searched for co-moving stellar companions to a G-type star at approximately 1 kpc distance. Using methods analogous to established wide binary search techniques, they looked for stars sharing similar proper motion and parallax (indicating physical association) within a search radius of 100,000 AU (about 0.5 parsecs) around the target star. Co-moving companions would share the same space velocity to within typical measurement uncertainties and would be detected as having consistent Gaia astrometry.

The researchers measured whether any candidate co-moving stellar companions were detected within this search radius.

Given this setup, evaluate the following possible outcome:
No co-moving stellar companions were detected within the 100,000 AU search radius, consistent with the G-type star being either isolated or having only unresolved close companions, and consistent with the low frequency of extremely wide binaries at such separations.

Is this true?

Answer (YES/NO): YES